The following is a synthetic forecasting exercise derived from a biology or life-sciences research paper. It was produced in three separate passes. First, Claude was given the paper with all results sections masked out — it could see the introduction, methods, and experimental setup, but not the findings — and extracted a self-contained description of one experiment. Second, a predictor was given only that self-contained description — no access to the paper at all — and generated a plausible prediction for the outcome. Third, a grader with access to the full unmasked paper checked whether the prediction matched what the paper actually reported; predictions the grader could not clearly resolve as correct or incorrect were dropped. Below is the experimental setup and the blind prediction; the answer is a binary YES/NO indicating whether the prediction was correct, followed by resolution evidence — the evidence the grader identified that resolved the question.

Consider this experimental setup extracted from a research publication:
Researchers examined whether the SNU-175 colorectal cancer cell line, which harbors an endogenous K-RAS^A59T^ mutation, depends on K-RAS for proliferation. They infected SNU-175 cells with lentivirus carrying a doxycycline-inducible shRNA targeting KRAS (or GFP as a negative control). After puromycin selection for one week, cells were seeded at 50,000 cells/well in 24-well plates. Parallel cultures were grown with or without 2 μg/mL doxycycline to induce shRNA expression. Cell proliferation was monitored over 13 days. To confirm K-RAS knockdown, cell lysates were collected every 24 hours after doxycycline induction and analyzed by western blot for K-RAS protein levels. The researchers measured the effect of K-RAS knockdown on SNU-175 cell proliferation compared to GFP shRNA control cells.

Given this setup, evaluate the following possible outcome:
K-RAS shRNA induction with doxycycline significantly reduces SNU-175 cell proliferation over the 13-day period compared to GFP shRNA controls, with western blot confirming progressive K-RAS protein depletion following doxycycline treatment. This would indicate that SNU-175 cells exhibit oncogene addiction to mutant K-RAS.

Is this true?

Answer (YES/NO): YES